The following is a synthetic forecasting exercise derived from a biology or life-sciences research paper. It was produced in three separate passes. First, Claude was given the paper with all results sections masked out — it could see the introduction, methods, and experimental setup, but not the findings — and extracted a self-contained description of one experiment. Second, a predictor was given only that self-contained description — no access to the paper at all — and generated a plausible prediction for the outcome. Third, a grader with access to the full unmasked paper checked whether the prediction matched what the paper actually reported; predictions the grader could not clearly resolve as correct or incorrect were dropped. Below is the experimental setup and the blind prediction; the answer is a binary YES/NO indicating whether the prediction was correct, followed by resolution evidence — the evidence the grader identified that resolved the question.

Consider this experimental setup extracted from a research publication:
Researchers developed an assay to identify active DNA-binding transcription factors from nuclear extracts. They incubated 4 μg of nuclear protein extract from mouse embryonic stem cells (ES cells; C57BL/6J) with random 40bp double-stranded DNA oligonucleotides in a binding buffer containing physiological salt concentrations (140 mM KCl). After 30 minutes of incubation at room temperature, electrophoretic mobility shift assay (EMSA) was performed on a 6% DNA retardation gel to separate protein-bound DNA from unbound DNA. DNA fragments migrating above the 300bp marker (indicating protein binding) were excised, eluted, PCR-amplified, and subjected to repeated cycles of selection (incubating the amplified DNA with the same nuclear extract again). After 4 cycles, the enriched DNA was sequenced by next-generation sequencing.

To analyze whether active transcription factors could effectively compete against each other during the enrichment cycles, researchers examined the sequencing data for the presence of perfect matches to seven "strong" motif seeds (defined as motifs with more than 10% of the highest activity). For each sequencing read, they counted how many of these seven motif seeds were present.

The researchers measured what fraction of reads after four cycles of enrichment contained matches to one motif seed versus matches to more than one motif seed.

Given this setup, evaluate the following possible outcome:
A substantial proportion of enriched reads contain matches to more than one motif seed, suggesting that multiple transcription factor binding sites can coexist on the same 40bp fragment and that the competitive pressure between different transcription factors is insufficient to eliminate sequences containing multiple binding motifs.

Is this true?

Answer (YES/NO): NO